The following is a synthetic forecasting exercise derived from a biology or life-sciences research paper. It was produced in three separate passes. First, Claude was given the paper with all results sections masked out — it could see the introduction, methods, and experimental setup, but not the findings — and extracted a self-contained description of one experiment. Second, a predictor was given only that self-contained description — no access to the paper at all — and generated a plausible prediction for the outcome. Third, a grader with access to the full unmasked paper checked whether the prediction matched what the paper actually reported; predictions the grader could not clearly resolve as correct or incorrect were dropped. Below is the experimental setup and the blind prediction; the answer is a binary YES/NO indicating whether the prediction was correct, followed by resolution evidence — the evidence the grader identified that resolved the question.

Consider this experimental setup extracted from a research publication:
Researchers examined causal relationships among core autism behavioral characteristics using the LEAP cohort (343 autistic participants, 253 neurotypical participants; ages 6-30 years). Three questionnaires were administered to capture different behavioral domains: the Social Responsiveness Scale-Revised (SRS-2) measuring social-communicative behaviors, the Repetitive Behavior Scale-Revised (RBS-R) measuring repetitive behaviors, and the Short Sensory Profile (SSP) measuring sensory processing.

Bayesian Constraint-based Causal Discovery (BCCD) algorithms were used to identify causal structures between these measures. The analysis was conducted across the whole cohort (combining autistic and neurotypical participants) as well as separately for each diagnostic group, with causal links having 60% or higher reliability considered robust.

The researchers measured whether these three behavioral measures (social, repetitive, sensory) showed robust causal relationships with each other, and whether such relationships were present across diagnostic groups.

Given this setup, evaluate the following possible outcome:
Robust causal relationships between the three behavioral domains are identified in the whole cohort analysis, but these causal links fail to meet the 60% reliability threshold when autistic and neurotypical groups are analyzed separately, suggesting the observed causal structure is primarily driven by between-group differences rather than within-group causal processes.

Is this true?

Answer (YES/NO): NO